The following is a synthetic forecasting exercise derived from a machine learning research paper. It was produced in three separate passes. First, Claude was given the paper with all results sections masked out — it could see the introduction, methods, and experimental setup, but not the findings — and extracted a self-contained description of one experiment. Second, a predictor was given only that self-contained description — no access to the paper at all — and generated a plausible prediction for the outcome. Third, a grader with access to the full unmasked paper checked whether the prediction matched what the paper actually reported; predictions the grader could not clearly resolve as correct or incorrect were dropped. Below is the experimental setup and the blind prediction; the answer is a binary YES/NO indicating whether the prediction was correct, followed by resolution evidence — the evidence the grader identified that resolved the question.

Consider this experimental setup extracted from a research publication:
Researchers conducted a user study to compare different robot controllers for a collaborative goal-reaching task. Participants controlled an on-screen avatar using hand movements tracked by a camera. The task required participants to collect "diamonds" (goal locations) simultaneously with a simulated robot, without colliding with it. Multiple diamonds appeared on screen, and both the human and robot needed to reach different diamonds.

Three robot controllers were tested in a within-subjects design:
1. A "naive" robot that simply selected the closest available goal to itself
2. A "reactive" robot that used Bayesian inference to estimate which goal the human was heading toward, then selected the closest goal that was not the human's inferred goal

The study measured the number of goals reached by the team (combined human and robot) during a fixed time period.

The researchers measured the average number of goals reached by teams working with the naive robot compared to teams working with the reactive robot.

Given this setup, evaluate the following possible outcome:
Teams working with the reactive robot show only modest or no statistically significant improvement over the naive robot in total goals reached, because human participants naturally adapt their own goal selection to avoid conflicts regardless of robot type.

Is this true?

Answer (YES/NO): NO